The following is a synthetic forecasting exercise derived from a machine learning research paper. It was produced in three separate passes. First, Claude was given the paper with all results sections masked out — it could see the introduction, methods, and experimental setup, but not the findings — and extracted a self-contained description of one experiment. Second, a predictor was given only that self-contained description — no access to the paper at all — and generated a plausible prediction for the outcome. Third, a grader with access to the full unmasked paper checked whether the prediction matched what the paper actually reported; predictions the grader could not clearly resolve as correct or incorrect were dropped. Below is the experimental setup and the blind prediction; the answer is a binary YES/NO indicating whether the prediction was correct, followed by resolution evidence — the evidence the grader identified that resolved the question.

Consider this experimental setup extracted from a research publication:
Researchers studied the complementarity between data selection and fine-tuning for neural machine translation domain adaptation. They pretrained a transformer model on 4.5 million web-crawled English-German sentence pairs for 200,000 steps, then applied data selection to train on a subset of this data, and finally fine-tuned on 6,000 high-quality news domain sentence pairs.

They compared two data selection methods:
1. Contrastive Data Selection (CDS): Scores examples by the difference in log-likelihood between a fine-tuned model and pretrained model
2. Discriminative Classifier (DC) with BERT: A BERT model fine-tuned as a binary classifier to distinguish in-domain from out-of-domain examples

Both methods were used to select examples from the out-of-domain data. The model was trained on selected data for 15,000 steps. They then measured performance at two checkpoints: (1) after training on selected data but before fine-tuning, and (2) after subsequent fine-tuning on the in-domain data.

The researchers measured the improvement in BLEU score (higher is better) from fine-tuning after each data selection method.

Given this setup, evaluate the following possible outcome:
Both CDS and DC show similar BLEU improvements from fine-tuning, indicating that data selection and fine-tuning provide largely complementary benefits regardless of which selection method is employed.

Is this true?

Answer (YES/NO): NO